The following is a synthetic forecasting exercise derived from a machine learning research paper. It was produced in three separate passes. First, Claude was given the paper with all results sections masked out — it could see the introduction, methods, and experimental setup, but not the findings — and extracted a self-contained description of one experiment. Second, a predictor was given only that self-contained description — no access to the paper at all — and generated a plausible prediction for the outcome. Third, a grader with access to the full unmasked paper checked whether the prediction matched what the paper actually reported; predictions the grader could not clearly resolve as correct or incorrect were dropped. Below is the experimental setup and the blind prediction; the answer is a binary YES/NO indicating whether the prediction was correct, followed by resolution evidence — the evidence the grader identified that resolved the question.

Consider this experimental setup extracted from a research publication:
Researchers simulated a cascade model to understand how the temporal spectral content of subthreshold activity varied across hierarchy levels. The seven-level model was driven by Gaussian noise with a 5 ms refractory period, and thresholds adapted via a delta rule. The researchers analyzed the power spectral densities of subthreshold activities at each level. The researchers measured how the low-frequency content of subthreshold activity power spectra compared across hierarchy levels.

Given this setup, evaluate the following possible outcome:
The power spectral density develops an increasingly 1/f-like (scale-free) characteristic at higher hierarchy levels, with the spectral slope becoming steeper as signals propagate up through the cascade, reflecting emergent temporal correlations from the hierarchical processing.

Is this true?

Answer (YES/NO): NO